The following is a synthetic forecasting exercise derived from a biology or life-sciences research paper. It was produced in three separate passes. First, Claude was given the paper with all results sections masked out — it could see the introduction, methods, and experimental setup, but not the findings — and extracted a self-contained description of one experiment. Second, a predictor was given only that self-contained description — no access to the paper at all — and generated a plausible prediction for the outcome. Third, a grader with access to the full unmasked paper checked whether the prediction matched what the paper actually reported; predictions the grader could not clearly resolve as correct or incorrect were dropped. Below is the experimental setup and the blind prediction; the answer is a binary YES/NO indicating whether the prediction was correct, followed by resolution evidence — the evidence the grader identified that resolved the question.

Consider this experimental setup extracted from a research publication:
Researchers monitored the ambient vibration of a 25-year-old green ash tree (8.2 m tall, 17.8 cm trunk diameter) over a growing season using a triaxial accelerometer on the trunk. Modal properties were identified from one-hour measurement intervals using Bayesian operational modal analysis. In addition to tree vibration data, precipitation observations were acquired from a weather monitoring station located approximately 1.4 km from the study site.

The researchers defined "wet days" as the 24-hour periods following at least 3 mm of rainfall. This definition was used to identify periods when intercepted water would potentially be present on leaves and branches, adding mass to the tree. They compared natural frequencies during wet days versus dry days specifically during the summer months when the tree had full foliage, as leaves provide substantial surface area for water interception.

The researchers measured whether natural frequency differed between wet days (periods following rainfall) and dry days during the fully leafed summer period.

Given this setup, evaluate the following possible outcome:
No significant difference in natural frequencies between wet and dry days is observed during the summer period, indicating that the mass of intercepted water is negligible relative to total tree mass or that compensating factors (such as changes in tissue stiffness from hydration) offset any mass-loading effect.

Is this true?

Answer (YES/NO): NO